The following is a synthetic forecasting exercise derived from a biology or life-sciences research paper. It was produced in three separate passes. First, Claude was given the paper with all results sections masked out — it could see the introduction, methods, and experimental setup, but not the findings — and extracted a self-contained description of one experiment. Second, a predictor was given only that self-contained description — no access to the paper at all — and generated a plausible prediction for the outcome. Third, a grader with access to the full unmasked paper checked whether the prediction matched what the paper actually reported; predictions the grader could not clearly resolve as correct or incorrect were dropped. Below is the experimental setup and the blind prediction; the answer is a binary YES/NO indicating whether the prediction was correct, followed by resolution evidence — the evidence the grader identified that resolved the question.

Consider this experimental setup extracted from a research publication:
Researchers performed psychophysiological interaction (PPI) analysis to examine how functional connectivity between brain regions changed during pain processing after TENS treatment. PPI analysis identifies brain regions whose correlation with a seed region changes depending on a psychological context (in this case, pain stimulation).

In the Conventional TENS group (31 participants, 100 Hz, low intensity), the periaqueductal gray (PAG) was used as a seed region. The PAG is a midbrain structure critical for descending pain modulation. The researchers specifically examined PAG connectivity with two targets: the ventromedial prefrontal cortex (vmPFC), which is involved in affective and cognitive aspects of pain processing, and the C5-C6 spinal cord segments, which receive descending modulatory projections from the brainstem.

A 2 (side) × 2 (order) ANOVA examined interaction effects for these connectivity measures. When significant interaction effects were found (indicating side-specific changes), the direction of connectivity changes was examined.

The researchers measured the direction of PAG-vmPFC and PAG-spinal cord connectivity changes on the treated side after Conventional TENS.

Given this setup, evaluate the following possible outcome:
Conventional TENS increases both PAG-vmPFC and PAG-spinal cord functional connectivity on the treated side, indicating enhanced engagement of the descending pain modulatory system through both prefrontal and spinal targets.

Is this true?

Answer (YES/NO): NO